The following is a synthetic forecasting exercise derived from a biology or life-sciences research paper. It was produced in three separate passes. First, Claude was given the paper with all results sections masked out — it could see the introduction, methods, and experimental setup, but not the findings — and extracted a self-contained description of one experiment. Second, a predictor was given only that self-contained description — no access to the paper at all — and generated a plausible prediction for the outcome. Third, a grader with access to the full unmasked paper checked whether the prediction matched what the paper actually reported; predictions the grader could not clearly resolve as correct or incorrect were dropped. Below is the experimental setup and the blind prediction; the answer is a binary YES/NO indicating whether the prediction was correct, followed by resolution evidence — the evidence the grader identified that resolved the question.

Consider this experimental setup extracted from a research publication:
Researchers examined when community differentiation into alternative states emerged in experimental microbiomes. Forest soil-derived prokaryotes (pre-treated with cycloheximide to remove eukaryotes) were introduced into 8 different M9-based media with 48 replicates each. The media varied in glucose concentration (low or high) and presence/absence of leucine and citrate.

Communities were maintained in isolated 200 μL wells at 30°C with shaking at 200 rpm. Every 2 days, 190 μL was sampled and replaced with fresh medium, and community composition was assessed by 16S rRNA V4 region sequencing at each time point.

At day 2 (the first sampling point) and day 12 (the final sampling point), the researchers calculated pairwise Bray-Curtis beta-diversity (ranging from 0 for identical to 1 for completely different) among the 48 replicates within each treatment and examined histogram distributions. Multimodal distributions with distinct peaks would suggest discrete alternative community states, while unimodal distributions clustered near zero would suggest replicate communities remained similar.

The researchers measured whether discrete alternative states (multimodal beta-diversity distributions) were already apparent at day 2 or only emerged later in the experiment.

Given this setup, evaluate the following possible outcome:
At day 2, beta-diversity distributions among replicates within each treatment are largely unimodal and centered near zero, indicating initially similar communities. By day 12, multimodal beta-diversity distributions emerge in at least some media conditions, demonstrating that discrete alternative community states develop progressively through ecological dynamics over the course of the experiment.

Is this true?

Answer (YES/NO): NO